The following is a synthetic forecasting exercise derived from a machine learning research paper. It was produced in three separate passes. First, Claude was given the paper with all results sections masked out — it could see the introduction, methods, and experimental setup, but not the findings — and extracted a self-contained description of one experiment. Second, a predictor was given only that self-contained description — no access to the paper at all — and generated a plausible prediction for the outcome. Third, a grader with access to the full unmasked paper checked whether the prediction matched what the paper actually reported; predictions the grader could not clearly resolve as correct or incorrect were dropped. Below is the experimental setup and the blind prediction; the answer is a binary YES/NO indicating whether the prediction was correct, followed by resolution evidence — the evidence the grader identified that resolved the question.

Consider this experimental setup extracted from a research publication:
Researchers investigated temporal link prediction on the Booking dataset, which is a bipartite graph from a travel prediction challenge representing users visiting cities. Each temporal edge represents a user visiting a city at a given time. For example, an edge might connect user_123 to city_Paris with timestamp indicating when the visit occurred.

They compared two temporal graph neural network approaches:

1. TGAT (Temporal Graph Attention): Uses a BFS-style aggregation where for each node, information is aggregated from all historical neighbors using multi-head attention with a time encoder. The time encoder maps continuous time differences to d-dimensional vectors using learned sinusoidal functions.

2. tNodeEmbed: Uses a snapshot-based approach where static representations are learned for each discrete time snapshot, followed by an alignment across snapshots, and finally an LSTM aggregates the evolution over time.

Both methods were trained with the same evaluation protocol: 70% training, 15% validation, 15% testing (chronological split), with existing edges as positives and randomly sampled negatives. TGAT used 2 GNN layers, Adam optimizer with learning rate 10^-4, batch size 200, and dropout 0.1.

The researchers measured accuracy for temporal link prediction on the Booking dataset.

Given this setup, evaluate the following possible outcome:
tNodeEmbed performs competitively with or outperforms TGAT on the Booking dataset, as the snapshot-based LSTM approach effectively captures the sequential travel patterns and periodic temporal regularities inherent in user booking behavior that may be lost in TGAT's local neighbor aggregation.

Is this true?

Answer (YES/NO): NO